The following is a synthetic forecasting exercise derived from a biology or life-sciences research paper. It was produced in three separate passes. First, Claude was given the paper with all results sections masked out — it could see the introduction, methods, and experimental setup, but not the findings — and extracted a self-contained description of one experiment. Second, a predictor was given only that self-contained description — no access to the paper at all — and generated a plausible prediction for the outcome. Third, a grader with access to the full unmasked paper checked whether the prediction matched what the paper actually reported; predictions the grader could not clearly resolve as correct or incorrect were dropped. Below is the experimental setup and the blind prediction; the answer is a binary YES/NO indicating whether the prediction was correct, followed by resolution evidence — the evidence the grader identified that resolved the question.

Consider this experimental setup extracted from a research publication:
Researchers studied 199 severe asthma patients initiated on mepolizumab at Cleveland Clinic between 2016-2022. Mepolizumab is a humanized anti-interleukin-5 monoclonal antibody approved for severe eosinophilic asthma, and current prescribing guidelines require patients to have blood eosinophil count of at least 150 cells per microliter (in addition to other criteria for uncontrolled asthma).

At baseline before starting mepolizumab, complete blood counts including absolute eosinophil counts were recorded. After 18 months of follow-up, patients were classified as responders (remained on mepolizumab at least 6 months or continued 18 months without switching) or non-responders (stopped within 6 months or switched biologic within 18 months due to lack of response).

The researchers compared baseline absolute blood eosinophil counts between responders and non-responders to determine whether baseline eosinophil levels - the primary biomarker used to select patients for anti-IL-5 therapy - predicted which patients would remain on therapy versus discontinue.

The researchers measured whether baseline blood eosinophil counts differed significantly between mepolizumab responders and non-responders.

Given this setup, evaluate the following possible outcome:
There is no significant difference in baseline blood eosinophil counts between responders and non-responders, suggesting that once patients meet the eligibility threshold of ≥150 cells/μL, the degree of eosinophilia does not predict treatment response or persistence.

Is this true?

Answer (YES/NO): YES